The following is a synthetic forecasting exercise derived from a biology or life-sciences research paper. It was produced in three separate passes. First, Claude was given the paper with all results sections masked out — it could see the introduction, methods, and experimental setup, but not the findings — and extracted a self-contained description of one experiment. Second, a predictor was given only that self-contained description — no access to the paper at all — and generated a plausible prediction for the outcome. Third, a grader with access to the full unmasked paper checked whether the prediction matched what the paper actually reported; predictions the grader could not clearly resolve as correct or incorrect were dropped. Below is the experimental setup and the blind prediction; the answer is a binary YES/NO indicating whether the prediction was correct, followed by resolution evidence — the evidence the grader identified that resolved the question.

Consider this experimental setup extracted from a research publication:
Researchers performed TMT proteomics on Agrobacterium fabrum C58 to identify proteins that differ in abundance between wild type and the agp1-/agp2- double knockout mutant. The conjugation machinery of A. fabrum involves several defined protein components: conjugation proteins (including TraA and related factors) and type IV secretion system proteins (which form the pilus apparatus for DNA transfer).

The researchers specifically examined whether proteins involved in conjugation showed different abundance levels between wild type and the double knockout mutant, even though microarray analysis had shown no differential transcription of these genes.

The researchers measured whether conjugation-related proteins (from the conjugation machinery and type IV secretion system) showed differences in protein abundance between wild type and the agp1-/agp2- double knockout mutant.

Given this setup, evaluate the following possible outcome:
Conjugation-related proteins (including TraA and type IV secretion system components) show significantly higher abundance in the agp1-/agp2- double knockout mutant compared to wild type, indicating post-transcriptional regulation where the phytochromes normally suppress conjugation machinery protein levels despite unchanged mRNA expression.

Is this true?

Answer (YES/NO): NO